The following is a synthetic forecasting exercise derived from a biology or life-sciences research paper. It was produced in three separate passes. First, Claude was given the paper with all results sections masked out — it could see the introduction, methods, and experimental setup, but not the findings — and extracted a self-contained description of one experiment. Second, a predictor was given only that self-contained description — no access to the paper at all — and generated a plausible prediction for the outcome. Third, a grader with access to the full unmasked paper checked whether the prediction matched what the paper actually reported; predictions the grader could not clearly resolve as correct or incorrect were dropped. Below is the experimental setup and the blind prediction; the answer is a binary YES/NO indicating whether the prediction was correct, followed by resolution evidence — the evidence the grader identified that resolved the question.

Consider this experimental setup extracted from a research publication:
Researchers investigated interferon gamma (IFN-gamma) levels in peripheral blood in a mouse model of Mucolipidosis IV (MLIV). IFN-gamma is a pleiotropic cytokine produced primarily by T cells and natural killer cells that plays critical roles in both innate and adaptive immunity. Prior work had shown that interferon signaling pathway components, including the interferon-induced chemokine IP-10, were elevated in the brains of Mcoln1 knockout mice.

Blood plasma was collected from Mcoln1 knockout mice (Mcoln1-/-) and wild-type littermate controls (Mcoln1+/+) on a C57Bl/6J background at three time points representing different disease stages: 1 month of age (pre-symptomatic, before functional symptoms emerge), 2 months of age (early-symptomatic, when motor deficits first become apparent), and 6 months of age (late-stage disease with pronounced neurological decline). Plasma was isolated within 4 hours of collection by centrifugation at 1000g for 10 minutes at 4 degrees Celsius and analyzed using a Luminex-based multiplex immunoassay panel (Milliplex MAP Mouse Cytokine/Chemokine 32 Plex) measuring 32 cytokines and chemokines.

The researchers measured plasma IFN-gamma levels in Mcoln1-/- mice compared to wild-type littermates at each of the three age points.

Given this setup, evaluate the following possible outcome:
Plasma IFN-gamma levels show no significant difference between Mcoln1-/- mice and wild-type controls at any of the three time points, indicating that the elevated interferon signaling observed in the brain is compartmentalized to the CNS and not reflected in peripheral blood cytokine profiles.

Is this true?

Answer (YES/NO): NO